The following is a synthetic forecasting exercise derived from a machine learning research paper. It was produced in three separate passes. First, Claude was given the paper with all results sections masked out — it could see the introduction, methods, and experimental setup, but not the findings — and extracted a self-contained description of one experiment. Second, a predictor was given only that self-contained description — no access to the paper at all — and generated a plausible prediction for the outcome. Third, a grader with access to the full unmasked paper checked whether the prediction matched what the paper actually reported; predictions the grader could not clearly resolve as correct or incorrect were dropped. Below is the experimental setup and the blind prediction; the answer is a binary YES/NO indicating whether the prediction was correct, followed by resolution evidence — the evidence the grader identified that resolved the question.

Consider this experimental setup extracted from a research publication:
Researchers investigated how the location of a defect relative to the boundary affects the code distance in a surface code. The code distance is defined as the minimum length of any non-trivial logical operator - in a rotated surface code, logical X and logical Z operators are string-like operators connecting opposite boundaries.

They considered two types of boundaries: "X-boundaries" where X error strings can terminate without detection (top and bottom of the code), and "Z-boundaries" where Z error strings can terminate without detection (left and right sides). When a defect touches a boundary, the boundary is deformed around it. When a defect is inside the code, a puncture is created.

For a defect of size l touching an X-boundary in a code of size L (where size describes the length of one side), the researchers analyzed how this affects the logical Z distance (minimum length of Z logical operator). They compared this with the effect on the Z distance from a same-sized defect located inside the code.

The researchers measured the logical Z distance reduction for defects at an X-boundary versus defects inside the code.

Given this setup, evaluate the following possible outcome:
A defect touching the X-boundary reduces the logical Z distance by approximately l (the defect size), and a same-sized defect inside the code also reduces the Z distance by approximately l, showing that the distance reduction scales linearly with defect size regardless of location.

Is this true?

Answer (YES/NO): NO